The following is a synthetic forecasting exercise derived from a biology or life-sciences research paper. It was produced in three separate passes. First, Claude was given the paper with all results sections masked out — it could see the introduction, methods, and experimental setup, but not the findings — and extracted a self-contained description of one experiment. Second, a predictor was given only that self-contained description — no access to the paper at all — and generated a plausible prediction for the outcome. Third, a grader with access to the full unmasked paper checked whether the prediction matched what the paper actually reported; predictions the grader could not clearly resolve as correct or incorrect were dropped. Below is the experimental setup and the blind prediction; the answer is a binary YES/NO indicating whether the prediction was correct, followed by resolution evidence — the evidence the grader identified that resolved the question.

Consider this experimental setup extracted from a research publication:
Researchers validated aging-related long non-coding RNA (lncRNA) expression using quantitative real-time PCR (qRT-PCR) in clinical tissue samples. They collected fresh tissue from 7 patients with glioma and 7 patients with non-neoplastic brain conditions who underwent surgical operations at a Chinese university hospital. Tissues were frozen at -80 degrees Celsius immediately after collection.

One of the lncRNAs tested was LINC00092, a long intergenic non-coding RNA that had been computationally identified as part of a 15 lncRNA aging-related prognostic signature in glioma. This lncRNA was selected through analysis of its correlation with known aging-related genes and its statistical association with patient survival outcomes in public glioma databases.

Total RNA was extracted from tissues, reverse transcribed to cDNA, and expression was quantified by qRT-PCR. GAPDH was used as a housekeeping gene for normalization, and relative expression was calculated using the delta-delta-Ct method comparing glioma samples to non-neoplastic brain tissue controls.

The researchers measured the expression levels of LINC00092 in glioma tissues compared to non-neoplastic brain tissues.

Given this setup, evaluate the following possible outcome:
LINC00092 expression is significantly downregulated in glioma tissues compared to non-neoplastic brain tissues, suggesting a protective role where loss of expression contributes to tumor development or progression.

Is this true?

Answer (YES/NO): NO